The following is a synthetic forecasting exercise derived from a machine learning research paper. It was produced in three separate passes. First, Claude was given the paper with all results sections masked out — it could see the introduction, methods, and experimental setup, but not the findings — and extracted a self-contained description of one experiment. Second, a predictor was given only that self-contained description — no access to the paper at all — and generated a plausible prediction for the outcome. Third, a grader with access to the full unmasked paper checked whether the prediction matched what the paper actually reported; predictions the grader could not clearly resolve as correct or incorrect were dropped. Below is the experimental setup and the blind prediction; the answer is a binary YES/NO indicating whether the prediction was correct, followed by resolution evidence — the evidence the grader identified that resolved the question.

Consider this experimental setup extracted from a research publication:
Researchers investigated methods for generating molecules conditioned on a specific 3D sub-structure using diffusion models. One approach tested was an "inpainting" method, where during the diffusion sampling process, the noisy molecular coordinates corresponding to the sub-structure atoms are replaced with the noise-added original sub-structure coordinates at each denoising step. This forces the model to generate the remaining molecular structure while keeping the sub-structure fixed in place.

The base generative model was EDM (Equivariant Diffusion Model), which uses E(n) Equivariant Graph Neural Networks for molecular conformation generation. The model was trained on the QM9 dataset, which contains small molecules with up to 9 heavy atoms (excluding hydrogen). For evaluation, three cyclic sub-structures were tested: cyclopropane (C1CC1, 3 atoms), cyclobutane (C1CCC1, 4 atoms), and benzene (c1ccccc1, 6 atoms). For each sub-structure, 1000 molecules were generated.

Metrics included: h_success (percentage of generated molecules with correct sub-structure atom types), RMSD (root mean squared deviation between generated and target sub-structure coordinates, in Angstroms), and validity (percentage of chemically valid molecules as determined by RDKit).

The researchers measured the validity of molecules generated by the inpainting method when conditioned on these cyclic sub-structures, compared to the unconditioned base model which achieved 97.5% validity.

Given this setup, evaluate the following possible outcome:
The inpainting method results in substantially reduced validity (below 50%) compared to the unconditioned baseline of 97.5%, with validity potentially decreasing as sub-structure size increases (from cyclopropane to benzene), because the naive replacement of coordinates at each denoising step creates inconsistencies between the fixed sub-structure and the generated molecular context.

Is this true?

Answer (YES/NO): NO